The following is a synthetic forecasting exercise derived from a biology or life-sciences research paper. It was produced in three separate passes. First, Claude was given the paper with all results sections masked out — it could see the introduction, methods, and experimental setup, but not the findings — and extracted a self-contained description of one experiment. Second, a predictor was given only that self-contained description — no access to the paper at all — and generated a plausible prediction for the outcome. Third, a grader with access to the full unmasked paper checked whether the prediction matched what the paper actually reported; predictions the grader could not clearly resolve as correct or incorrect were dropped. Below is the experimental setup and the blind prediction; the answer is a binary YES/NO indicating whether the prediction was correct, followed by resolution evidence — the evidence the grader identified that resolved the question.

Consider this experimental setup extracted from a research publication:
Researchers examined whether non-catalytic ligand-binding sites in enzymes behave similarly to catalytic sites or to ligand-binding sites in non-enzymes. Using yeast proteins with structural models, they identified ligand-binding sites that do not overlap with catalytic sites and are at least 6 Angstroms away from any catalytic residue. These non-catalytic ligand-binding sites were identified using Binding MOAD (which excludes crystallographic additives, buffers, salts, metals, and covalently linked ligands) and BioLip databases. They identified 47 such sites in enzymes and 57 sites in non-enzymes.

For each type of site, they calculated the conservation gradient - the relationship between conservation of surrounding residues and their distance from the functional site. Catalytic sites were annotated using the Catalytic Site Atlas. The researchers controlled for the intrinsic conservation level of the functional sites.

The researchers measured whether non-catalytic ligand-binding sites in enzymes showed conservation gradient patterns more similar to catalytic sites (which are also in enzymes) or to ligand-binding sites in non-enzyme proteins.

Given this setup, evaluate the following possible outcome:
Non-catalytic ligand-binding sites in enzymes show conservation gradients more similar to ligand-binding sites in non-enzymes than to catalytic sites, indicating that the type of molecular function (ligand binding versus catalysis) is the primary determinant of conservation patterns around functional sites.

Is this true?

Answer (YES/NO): YES